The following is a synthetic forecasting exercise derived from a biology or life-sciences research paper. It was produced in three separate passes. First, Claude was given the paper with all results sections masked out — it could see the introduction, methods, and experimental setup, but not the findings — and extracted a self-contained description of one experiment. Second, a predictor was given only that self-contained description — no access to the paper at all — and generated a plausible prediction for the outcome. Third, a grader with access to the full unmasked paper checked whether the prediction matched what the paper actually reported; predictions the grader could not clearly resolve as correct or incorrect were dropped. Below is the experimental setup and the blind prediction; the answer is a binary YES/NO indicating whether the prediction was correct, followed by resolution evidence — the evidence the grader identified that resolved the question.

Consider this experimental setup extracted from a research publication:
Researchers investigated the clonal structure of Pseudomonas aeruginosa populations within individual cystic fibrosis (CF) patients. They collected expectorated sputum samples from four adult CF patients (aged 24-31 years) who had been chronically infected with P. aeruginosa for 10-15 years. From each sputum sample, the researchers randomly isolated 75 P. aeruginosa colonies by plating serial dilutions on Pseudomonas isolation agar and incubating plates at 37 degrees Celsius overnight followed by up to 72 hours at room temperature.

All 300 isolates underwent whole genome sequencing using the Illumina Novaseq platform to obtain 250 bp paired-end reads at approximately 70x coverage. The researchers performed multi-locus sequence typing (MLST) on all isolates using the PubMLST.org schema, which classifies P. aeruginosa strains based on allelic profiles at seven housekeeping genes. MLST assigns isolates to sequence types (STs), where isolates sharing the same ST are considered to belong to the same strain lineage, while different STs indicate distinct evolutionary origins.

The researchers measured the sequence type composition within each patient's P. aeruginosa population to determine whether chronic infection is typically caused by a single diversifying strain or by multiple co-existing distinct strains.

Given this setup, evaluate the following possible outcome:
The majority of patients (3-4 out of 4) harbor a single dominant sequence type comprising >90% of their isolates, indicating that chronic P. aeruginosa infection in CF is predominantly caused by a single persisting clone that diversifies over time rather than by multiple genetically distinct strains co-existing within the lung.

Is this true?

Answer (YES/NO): YES